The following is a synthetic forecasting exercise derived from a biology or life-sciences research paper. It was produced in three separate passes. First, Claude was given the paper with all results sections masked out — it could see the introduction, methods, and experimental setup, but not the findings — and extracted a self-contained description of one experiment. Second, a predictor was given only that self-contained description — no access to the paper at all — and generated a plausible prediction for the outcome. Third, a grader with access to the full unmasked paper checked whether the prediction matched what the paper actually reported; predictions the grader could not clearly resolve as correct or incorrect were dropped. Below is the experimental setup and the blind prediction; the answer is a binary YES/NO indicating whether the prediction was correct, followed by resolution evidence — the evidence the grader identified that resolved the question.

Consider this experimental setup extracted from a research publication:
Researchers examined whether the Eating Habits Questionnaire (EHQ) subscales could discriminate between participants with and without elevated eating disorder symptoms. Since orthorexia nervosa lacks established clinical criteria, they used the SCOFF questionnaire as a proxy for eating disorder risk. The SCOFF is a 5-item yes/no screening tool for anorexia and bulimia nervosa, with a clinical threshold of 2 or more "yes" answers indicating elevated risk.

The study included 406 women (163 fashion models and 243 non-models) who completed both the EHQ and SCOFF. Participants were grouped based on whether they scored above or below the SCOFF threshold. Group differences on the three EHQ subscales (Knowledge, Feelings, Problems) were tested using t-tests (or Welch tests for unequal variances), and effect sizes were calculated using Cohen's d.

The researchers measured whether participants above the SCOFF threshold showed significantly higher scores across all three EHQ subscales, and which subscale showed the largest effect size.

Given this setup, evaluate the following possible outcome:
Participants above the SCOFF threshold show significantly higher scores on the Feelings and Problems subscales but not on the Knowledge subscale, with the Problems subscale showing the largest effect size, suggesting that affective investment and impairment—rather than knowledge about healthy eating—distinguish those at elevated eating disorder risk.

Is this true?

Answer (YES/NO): NO